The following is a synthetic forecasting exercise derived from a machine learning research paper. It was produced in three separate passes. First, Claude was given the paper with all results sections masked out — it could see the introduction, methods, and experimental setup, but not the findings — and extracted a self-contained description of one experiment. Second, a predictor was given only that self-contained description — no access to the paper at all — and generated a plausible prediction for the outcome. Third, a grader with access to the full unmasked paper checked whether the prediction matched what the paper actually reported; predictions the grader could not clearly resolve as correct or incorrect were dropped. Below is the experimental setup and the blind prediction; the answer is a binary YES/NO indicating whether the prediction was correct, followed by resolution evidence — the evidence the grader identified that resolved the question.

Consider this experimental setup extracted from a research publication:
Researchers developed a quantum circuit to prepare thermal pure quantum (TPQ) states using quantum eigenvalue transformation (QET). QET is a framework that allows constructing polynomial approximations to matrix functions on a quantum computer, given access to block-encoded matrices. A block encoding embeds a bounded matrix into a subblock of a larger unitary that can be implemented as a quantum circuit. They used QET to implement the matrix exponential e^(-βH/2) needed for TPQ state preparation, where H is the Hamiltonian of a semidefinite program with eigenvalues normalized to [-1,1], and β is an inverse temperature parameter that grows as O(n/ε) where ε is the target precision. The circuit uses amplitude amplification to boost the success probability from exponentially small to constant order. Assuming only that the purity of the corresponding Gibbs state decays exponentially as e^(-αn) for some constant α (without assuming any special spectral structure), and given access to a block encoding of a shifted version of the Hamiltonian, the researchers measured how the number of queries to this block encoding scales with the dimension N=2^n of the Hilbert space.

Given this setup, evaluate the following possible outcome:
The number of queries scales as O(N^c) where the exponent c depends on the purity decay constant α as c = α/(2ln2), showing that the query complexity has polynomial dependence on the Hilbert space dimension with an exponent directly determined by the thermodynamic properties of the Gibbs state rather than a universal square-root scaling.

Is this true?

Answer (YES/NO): NO